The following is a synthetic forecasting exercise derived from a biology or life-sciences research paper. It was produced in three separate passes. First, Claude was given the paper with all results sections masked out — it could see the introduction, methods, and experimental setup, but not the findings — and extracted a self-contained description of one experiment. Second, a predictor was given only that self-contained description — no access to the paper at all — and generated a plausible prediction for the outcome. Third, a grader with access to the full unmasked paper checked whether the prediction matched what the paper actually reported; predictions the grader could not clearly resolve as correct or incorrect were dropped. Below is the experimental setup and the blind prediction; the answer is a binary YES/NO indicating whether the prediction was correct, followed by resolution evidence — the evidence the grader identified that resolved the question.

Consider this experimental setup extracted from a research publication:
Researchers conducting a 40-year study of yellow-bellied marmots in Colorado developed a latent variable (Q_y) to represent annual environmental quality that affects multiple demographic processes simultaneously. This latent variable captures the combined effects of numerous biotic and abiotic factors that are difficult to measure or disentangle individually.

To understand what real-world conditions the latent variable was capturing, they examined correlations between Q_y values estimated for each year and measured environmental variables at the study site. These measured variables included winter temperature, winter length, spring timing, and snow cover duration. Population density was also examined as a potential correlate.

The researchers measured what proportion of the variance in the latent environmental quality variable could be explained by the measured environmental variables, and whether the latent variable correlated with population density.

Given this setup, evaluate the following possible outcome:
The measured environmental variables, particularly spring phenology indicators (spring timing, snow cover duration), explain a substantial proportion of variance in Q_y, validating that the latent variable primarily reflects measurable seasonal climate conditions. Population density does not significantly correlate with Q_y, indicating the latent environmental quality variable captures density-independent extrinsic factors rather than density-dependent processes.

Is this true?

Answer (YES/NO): NO